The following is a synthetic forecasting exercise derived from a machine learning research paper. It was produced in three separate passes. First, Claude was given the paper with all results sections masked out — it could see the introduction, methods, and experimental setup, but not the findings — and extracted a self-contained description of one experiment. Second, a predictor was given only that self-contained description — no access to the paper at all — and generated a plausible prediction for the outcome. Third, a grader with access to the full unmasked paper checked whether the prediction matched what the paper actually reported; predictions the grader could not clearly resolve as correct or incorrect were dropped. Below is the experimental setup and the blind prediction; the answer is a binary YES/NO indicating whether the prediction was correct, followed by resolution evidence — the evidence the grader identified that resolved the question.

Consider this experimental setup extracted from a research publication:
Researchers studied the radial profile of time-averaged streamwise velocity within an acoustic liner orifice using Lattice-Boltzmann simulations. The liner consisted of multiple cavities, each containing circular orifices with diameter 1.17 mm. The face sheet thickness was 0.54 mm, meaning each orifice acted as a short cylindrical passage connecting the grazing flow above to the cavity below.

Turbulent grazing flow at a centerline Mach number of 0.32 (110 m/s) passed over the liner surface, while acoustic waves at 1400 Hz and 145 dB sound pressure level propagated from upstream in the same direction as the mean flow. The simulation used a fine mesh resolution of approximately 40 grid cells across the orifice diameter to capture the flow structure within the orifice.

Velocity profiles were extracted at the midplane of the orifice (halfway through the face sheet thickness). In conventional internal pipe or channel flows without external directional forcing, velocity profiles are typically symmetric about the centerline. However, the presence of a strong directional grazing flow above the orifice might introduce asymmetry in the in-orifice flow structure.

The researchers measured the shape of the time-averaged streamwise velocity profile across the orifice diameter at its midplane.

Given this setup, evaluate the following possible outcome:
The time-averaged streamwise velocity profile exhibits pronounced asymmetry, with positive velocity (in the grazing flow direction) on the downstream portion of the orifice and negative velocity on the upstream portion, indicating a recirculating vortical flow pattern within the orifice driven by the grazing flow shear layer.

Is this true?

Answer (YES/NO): YES